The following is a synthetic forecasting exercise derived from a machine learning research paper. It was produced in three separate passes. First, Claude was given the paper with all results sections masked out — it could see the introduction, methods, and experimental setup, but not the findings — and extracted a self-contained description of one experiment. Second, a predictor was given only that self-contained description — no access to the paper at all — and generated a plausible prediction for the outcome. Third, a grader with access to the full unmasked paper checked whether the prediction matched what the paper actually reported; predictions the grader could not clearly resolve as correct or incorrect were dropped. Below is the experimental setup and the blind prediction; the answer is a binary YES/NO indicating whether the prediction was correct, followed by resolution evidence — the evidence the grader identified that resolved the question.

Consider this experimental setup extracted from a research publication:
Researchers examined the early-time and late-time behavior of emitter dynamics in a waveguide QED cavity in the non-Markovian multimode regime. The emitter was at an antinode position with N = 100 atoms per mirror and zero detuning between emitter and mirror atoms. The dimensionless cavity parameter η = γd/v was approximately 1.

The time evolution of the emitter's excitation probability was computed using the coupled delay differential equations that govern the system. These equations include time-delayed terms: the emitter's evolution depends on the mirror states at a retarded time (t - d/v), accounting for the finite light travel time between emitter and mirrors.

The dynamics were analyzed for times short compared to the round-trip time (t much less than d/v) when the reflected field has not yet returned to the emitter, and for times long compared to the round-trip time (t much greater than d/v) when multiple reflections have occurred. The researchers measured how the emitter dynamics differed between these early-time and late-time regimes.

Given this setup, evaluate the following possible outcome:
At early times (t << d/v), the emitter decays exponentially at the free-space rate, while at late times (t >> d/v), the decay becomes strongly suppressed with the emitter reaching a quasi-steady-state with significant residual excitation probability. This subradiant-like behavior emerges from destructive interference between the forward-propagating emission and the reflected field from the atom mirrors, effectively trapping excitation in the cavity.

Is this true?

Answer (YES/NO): NO